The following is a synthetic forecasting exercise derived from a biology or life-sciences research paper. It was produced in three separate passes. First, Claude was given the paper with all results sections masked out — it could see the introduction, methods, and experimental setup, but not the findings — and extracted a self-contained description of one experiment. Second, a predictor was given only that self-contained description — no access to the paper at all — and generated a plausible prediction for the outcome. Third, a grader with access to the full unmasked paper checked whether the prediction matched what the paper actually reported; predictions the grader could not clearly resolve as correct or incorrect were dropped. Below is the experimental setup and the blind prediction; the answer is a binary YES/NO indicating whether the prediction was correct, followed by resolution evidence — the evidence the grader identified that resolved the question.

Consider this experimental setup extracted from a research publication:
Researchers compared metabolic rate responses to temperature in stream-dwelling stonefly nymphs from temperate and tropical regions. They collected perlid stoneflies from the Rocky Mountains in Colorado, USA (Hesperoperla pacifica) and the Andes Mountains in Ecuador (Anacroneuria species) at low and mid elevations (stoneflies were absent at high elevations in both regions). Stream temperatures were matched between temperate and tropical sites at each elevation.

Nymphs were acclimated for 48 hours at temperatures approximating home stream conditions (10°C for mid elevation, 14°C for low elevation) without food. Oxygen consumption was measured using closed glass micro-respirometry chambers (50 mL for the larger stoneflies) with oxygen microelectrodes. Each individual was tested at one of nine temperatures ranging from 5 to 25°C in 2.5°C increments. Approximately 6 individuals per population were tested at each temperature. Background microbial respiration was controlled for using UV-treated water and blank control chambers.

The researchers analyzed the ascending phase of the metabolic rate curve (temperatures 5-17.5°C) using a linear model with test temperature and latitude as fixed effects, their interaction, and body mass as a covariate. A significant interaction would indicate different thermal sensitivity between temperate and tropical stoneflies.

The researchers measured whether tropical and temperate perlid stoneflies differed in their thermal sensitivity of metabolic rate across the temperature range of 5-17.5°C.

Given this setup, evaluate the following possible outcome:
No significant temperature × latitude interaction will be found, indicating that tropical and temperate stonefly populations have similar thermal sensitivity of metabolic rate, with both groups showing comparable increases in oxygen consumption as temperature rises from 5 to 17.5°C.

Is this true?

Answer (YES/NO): YES